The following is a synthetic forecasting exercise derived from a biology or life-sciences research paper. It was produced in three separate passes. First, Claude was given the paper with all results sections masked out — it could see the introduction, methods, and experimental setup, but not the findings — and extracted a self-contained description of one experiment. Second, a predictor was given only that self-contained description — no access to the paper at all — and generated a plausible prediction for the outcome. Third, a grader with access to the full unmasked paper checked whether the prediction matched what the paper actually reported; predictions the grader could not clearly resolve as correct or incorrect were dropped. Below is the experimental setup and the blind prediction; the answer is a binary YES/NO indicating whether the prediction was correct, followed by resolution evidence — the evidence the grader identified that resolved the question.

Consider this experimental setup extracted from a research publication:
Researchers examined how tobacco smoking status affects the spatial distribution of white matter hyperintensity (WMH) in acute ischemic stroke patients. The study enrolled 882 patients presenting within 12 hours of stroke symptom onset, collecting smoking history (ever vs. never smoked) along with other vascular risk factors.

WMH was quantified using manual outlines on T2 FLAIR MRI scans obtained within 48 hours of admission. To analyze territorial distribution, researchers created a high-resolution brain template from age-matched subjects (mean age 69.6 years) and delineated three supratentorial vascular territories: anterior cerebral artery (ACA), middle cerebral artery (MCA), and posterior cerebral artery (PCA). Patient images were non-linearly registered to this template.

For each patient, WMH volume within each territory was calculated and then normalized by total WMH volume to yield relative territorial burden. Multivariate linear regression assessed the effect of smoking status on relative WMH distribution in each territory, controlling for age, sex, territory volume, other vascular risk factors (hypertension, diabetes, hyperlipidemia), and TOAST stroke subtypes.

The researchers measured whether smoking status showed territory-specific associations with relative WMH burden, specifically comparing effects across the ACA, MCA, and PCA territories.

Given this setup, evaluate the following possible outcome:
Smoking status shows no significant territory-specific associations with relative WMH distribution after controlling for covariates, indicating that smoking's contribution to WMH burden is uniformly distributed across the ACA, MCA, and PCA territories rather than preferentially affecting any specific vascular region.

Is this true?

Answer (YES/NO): NO